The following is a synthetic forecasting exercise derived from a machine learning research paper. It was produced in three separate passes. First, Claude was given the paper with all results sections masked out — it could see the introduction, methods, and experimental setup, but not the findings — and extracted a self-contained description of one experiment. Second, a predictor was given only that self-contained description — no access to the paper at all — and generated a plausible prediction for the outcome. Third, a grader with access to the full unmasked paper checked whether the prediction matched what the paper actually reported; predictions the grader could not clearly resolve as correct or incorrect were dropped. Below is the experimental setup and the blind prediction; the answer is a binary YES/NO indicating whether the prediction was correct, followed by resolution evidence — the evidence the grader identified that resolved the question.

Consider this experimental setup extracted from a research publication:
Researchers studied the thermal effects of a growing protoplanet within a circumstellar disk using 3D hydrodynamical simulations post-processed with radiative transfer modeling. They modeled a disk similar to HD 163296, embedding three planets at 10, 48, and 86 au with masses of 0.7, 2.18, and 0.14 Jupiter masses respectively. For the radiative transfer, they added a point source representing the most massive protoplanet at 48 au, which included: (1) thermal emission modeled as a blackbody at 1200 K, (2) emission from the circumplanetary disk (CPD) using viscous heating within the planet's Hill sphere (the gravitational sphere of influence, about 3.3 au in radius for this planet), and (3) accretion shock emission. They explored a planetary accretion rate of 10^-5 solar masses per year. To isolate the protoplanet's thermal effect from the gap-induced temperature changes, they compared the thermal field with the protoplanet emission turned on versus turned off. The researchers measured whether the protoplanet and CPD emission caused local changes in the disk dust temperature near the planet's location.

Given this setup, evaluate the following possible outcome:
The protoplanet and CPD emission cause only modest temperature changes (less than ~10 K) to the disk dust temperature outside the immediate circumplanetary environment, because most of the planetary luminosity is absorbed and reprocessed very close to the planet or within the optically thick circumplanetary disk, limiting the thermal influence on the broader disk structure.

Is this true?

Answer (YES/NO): YES